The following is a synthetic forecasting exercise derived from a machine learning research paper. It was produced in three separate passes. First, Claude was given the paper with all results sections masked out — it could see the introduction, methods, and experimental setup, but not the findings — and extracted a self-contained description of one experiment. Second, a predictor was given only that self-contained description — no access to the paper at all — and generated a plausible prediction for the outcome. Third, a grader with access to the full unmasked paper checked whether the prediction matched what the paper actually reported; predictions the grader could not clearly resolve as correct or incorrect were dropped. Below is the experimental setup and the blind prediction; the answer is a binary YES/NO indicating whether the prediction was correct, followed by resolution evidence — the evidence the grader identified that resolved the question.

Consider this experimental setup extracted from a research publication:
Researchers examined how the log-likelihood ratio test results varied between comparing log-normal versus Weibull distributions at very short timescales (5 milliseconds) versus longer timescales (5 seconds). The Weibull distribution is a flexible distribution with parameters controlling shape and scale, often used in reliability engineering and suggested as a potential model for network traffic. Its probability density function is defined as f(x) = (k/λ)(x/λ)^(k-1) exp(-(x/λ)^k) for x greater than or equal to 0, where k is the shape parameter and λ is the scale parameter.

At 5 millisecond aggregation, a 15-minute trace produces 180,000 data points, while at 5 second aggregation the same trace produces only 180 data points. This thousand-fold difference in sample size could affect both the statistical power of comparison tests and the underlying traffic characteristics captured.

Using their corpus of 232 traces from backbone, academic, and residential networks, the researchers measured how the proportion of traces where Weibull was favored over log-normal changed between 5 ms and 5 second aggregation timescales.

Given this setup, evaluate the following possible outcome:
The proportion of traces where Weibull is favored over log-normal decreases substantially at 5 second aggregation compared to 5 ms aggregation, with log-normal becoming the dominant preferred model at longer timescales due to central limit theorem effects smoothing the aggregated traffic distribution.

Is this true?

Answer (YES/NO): NO